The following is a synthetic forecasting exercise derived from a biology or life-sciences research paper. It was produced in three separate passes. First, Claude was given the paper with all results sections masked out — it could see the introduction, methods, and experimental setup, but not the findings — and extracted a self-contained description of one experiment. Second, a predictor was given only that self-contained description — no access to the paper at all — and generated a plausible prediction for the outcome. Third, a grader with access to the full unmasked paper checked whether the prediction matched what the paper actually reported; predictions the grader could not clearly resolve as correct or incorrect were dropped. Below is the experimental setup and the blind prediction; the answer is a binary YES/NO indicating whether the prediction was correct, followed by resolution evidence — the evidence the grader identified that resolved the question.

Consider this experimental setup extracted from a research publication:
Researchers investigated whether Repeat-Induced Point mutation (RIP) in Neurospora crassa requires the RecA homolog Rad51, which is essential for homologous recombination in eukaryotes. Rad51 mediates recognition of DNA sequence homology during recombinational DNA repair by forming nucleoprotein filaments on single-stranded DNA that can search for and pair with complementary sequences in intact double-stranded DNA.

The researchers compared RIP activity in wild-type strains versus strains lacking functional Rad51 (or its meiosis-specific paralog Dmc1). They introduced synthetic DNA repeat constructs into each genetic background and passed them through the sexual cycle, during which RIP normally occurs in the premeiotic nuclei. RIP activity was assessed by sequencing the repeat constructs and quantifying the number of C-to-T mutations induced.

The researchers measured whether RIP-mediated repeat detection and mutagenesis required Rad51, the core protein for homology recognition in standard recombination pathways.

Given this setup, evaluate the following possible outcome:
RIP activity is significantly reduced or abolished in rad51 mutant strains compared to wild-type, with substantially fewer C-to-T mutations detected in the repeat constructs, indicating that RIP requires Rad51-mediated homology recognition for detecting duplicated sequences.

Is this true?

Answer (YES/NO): NO